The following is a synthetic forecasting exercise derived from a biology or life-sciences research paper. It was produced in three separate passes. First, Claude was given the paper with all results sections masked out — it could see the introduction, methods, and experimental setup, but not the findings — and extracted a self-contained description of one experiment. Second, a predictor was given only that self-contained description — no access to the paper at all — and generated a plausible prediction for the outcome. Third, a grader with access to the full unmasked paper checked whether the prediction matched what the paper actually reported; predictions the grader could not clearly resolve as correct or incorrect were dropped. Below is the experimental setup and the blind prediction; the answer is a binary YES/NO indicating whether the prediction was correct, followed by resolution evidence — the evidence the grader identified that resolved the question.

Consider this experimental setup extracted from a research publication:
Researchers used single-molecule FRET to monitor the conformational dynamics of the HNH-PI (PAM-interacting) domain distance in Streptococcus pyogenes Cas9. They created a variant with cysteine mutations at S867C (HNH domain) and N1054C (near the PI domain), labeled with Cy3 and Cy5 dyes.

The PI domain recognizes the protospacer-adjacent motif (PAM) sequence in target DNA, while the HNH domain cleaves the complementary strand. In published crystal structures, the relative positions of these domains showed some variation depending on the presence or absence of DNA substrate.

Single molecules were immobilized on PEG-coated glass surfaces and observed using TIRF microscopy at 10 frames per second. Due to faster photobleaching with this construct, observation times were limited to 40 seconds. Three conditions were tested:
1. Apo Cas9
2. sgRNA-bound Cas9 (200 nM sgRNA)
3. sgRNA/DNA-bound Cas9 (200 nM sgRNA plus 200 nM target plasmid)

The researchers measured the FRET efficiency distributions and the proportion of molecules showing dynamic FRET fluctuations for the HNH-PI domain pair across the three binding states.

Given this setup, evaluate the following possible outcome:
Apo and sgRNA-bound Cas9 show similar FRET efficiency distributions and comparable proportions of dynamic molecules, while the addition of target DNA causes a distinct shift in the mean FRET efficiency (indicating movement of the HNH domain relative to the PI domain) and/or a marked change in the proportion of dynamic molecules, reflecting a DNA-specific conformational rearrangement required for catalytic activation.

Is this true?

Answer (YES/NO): NO